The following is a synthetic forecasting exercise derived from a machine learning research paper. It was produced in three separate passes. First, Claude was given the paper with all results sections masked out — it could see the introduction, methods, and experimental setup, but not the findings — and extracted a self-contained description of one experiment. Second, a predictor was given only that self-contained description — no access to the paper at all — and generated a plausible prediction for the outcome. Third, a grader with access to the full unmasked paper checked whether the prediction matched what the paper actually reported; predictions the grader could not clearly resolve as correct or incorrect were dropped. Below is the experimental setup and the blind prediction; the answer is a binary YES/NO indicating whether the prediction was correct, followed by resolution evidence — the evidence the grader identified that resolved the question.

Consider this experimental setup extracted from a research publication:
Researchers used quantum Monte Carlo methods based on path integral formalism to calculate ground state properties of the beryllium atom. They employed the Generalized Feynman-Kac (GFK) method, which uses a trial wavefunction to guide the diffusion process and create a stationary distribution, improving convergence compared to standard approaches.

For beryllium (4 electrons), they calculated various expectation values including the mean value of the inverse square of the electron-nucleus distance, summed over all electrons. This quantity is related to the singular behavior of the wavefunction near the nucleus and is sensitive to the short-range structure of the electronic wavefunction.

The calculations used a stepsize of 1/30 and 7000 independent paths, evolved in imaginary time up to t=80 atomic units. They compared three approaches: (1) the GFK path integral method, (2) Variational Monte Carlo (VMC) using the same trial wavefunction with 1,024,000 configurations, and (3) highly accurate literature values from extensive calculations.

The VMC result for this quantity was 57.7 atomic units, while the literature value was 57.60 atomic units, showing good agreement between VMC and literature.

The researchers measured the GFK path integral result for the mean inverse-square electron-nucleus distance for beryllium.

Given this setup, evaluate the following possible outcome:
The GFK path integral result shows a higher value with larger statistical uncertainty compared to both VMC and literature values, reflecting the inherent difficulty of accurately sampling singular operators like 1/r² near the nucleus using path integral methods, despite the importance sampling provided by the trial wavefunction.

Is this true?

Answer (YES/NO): NO